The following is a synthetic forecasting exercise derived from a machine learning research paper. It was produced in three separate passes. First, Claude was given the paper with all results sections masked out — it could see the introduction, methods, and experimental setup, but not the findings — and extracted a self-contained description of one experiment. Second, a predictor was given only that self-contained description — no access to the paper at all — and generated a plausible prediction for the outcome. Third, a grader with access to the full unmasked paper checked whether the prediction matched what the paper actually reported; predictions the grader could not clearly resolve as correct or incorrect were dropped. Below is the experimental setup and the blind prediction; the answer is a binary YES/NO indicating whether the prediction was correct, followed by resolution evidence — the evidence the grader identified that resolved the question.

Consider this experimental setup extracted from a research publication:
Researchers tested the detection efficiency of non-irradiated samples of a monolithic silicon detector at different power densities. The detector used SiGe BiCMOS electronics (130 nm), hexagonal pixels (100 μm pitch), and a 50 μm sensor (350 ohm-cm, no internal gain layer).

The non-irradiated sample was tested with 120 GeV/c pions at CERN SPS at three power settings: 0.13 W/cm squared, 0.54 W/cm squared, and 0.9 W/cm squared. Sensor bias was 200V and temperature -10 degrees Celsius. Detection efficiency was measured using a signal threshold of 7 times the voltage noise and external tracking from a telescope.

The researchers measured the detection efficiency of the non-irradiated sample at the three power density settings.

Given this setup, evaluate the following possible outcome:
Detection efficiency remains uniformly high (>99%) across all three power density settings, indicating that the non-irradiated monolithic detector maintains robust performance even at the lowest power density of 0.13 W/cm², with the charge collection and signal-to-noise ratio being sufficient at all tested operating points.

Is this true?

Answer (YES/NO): YES